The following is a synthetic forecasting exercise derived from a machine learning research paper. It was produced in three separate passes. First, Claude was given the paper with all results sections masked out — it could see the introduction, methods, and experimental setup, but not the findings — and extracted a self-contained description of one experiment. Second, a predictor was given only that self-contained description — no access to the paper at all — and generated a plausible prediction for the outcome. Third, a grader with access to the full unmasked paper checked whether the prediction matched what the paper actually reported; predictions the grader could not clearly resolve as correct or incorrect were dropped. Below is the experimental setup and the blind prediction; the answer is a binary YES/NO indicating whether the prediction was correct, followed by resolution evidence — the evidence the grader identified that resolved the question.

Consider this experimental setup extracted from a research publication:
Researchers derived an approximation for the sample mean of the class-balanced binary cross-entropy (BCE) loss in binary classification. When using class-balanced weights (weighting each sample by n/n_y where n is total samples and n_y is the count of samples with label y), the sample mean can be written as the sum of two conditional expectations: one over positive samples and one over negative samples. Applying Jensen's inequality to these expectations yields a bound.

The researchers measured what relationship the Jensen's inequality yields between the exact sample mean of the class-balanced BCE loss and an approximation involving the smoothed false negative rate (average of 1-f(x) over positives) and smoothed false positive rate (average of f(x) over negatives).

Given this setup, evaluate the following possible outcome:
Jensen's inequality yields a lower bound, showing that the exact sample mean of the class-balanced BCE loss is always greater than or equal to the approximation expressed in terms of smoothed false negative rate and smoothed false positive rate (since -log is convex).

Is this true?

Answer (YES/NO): YES